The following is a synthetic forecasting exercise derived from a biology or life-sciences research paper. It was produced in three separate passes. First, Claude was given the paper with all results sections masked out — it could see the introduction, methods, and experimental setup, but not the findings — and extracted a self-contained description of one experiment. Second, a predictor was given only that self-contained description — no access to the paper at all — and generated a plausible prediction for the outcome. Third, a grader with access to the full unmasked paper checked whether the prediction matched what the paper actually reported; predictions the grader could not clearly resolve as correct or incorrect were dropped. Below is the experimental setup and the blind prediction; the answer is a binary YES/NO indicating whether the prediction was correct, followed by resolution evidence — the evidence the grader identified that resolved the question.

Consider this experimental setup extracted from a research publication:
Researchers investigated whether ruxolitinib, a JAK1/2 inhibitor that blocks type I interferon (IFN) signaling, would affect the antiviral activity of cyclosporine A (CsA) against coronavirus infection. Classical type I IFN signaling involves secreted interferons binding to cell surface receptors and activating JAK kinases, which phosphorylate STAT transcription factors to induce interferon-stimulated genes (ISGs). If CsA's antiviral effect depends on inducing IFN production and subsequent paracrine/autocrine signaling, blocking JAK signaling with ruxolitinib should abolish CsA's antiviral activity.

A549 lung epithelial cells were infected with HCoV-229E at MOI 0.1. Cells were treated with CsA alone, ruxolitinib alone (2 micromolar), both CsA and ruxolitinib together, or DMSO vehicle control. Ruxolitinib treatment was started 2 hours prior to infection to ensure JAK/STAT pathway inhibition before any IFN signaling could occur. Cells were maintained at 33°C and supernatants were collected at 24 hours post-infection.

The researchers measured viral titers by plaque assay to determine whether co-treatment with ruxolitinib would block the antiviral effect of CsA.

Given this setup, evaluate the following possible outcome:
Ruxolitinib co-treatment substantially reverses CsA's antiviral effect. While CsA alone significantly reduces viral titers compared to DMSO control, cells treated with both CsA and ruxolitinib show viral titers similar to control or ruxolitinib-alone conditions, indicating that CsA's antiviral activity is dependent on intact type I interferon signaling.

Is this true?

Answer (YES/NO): NO